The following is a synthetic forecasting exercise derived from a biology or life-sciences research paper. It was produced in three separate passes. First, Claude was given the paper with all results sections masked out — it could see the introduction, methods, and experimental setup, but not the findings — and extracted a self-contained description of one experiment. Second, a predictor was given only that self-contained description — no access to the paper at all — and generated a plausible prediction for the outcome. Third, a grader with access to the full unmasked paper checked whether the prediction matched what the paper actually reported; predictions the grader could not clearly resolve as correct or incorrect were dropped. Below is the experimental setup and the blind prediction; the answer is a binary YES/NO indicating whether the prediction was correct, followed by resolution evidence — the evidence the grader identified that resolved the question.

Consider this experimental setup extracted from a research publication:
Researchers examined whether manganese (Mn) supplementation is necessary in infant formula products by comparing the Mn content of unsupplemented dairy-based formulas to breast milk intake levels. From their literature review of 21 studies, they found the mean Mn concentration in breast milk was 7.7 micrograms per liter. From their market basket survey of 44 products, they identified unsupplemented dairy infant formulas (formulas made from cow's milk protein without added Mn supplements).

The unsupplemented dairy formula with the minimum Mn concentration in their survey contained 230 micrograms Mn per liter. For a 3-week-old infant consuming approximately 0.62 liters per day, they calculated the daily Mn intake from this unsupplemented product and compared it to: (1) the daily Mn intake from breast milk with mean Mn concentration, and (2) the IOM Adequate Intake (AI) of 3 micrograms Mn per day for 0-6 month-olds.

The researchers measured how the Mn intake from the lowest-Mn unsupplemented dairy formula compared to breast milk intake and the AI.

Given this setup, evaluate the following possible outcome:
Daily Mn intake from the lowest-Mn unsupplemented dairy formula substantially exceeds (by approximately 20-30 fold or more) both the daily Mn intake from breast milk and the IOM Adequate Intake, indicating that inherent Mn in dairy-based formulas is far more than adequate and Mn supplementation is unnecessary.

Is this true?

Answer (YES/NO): YES